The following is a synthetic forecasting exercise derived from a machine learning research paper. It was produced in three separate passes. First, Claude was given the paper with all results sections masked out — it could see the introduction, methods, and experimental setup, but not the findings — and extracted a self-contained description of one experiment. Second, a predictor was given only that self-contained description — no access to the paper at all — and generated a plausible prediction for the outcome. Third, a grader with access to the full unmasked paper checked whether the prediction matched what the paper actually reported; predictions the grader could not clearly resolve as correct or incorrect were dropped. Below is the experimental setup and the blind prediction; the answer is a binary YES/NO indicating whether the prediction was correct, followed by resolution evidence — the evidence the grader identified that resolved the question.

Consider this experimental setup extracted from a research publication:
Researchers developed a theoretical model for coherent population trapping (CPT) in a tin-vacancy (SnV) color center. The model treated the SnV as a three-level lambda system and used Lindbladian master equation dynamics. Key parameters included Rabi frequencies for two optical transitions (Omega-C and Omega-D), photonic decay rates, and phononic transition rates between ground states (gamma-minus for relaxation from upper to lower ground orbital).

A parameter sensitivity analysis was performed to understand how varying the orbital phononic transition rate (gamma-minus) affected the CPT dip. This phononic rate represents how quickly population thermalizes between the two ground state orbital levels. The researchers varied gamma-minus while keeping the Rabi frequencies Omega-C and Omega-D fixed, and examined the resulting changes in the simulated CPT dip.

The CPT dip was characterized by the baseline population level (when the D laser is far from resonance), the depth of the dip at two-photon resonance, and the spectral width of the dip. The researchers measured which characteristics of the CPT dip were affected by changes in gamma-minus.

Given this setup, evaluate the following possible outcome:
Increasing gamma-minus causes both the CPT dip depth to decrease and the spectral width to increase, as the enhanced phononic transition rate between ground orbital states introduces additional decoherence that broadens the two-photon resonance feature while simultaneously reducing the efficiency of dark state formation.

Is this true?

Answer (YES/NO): NO